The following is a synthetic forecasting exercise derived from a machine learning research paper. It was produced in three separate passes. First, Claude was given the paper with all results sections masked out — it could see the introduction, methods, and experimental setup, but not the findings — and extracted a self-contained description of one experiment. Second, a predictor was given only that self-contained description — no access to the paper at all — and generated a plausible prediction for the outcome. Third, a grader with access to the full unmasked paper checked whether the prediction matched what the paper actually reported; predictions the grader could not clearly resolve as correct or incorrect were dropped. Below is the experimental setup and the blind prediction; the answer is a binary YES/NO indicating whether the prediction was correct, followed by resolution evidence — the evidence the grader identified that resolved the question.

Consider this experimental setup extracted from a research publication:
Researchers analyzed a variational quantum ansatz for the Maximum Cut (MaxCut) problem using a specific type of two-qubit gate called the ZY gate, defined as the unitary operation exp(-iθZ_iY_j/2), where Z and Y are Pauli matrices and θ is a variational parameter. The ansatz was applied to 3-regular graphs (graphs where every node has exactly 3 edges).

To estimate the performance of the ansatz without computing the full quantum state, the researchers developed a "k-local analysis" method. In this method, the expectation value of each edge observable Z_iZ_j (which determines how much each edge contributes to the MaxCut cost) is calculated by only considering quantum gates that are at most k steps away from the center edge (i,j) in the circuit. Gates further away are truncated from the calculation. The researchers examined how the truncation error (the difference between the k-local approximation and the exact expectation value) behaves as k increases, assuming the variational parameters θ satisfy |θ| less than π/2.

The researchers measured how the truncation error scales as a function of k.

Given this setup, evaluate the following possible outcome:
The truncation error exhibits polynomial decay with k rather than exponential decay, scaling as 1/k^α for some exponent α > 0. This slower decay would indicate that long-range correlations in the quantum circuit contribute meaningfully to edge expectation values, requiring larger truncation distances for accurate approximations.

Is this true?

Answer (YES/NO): NO